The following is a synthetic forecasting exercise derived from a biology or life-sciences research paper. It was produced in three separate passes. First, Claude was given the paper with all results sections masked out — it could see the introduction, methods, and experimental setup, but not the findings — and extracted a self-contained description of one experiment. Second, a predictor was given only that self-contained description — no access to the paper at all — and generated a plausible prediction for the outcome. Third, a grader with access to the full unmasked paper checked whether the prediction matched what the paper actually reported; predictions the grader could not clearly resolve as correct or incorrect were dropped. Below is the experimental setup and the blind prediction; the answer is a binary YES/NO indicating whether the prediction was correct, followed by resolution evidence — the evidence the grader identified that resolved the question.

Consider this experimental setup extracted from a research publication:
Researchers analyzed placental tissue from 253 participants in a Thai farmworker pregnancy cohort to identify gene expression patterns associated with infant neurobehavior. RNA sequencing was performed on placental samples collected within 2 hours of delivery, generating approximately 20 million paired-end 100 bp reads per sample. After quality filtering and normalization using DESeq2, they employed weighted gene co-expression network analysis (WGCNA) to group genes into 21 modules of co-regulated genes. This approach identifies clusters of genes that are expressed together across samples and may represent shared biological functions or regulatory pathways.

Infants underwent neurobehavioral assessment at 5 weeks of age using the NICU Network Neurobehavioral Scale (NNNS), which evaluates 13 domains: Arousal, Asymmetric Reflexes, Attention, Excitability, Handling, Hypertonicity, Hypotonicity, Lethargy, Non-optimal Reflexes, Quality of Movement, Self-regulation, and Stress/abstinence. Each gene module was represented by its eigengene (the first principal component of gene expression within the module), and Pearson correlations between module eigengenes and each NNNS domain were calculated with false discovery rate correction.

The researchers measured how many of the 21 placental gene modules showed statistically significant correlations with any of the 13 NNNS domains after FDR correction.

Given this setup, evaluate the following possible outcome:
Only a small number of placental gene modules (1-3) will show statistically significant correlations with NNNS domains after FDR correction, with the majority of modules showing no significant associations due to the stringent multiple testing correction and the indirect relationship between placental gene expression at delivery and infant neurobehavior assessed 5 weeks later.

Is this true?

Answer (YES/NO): NO